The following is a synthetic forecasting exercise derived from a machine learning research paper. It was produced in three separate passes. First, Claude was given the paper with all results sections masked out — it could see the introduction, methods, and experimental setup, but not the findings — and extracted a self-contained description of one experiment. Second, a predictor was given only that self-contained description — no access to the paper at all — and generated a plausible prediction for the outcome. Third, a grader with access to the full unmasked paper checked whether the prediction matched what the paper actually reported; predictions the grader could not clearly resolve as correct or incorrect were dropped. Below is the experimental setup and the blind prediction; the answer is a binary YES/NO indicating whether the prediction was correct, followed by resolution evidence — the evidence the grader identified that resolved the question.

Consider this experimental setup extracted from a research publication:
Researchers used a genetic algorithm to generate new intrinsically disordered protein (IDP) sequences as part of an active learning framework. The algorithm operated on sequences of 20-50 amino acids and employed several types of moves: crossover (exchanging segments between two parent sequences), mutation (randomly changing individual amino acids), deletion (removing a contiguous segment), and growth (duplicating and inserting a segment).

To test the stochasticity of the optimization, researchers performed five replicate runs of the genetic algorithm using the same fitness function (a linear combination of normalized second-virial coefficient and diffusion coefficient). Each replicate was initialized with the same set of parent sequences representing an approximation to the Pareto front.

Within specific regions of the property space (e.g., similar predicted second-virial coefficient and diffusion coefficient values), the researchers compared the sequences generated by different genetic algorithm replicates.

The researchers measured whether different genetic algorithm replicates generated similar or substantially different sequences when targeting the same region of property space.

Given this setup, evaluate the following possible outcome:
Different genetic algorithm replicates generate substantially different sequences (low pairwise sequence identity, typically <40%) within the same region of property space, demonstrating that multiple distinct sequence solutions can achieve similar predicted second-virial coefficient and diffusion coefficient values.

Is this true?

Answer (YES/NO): YES